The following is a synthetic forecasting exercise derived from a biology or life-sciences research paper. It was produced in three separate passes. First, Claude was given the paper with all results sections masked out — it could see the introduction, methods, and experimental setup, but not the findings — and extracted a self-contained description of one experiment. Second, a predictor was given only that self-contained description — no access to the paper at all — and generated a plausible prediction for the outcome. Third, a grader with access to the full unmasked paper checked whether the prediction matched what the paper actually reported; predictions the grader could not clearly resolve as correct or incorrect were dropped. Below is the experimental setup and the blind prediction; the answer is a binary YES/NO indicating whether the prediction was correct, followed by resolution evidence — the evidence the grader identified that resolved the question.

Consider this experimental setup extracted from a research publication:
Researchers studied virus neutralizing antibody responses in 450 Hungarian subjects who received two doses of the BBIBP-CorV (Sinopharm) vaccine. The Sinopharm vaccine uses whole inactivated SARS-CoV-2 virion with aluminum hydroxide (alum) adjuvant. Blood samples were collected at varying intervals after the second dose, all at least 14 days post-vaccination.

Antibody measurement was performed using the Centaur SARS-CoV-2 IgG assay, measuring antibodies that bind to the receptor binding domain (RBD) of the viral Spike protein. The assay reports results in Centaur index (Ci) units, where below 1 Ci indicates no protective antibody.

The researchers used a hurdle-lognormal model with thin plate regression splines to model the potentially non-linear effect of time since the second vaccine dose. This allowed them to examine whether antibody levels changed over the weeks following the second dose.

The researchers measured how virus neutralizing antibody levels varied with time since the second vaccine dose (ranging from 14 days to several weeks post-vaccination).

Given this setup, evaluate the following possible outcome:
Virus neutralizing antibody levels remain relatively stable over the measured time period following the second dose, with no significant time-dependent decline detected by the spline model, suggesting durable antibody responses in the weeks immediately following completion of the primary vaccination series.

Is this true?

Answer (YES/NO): YES